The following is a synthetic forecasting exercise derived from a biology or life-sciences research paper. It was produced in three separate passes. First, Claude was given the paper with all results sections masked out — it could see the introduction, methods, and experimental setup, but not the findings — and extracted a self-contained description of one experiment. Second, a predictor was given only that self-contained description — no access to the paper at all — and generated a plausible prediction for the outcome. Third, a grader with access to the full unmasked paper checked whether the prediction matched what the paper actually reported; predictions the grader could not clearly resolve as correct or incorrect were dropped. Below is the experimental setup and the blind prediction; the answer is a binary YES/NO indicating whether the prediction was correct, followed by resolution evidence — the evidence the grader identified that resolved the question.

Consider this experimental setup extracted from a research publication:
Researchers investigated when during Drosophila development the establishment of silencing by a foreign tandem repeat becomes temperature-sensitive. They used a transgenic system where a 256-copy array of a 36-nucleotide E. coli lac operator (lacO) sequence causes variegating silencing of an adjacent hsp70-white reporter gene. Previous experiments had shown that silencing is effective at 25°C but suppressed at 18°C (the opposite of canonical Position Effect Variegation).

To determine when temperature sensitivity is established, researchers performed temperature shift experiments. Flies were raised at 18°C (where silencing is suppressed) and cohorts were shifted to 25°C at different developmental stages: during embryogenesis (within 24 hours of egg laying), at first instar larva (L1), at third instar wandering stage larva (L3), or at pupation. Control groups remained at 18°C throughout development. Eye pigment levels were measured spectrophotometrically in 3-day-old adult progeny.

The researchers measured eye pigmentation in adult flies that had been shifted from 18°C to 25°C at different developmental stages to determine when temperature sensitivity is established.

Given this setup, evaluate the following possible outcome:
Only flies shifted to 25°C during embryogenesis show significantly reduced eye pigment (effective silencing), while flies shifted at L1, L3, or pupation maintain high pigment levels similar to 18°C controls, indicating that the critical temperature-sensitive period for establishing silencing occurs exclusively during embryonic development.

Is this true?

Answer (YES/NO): NO